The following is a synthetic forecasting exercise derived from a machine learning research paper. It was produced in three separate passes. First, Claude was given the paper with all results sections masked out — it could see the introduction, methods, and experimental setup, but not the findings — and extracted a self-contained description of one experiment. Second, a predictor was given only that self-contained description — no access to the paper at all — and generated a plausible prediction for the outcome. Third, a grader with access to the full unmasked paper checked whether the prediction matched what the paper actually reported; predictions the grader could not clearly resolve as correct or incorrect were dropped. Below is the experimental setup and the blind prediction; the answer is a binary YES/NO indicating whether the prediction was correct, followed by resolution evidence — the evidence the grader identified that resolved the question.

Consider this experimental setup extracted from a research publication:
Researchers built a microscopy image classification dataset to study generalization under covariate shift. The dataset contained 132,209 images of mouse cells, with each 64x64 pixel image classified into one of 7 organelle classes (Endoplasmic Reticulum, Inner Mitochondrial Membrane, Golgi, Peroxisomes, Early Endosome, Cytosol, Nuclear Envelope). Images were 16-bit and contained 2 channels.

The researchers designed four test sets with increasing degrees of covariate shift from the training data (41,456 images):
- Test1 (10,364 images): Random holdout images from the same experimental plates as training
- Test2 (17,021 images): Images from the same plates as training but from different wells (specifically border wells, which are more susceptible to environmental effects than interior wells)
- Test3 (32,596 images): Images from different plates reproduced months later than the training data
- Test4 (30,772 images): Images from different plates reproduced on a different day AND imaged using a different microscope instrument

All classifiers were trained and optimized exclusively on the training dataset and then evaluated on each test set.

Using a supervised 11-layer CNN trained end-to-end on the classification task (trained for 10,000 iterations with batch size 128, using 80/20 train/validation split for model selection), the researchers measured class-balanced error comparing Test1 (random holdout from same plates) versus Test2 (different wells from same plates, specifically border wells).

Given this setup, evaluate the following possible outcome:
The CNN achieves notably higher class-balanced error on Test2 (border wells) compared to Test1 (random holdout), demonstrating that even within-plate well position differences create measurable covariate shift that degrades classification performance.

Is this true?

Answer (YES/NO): NO